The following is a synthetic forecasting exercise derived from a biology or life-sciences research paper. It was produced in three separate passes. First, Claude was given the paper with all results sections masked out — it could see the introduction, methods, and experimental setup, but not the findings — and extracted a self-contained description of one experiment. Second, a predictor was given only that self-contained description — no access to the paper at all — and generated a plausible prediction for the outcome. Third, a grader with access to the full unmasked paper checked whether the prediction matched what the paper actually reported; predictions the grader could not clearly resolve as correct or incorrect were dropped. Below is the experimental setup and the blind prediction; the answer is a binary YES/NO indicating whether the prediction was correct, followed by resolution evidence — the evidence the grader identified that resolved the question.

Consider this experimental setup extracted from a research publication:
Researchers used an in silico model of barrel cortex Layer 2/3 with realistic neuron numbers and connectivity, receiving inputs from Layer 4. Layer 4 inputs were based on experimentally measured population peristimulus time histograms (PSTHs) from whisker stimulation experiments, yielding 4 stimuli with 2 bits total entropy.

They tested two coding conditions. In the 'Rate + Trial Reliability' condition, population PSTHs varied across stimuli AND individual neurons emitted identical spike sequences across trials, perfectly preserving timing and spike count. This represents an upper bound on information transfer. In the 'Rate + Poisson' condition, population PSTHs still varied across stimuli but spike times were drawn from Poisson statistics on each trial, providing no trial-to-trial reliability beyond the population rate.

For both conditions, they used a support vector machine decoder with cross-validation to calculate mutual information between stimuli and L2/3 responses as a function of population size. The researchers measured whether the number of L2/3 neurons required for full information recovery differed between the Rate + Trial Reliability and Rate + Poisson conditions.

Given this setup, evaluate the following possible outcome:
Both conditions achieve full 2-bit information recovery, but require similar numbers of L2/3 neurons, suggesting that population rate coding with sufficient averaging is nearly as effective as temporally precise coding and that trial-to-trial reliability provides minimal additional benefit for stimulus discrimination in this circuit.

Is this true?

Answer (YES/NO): NO